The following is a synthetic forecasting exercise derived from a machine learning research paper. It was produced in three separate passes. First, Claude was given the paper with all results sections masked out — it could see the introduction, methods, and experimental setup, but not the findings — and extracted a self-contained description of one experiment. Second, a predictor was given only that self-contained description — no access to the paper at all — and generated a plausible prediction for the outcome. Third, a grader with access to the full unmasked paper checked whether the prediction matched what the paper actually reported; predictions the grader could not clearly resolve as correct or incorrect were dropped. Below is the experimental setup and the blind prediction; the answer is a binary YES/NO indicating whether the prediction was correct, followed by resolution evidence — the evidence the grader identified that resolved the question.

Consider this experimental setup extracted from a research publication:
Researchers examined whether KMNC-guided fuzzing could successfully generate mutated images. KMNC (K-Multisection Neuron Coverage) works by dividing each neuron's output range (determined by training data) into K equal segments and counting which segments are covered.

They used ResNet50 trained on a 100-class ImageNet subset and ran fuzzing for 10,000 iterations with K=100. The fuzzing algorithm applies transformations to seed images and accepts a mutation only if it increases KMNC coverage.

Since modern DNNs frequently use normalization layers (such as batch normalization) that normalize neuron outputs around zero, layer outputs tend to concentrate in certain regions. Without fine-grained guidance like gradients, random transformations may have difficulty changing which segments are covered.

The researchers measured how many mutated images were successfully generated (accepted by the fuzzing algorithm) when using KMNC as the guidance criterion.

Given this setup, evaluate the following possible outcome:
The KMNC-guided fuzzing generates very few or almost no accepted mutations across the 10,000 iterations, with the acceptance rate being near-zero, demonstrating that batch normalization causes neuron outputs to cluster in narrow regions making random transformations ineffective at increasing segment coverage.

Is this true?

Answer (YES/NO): YES